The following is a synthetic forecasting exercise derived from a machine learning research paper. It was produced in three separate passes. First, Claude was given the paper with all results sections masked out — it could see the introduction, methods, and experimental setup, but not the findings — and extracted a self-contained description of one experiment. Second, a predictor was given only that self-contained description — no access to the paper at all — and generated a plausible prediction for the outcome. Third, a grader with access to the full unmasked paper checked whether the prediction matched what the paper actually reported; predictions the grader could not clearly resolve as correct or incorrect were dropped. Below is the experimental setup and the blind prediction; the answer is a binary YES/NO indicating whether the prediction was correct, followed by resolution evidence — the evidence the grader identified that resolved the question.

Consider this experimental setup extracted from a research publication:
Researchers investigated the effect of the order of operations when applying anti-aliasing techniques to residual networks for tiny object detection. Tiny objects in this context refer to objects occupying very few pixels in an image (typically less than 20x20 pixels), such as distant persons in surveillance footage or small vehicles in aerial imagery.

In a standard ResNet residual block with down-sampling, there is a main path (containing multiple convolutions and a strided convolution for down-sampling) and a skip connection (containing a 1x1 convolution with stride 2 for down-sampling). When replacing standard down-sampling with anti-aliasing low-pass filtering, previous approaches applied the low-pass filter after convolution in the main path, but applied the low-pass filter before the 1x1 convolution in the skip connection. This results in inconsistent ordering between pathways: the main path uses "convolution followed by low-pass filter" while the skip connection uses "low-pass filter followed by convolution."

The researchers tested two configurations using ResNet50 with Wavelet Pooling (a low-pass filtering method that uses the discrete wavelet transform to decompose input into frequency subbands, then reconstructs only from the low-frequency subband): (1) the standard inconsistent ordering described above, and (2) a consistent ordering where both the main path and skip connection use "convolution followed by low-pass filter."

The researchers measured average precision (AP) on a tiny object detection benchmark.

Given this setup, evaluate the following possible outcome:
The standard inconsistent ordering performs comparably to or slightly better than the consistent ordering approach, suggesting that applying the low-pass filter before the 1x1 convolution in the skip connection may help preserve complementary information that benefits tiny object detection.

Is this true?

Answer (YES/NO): NO